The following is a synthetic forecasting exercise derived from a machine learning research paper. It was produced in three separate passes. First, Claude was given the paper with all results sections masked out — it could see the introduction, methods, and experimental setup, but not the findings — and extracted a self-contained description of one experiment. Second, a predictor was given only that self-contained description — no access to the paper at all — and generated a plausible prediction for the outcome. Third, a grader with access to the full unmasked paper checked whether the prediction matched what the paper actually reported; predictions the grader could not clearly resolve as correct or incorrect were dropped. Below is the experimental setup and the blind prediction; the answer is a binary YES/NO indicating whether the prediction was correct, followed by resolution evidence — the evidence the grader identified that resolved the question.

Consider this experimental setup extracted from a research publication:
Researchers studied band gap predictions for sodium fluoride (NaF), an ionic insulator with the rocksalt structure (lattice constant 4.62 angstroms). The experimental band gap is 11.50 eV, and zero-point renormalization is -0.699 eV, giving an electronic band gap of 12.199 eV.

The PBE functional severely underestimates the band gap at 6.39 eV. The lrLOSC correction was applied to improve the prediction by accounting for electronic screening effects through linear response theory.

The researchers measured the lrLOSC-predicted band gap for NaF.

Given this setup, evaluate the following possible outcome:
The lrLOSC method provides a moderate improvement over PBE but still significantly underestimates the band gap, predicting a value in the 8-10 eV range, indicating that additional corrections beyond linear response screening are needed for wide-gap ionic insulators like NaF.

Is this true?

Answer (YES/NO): NO